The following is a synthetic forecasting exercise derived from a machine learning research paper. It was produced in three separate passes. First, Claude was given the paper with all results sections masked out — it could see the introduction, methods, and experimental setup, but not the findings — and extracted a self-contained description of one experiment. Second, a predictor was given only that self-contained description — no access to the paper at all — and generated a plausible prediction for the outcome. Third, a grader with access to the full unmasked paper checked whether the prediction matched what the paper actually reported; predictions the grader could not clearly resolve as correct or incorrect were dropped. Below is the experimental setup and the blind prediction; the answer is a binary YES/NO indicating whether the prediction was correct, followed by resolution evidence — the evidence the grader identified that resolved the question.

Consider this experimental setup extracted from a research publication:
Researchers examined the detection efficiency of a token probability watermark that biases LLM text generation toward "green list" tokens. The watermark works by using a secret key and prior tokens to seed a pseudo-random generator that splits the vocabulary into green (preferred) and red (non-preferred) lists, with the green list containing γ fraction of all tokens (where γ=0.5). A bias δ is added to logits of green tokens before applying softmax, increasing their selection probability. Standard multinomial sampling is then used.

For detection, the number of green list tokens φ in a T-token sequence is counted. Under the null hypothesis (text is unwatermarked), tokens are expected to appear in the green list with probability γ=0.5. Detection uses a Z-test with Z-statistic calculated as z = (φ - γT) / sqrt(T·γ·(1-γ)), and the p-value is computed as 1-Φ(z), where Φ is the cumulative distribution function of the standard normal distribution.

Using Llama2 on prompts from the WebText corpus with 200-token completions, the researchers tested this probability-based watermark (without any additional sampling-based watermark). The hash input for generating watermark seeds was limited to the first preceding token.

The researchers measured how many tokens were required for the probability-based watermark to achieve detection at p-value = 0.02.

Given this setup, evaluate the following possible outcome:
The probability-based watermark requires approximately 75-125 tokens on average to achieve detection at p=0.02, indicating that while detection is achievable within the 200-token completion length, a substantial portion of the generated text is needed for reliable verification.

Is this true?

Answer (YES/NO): YES